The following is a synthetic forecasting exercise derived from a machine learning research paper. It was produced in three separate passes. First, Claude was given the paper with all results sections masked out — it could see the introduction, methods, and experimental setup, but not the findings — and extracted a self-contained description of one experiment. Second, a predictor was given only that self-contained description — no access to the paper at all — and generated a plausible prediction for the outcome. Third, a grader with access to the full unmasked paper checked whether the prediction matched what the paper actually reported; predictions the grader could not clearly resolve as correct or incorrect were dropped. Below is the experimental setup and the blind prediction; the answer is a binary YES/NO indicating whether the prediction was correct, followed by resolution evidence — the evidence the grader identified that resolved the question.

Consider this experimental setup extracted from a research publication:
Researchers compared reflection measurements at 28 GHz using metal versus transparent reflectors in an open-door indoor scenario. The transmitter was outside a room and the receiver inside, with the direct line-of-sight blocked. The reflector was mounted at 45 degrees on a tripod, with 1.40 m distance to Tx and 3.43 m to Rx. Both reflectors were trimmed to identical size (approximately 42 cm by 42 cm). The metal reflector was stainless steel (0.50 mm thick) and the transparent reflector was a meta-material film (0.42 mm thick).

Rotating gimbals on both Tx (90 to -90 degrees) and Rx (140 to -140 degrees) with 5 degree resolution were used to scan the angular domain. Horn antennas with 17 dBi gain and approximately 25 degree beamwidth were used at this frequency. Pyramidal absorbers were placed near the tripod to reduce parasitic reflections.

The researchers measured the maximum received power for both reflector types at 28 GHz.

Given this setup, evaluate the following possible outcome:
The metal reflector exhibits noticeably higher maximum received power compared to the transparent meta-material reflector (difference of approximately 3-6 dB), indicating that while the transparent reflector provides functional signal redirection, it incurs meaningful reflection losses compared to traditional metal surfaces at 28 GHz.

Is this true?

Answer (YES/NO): NO